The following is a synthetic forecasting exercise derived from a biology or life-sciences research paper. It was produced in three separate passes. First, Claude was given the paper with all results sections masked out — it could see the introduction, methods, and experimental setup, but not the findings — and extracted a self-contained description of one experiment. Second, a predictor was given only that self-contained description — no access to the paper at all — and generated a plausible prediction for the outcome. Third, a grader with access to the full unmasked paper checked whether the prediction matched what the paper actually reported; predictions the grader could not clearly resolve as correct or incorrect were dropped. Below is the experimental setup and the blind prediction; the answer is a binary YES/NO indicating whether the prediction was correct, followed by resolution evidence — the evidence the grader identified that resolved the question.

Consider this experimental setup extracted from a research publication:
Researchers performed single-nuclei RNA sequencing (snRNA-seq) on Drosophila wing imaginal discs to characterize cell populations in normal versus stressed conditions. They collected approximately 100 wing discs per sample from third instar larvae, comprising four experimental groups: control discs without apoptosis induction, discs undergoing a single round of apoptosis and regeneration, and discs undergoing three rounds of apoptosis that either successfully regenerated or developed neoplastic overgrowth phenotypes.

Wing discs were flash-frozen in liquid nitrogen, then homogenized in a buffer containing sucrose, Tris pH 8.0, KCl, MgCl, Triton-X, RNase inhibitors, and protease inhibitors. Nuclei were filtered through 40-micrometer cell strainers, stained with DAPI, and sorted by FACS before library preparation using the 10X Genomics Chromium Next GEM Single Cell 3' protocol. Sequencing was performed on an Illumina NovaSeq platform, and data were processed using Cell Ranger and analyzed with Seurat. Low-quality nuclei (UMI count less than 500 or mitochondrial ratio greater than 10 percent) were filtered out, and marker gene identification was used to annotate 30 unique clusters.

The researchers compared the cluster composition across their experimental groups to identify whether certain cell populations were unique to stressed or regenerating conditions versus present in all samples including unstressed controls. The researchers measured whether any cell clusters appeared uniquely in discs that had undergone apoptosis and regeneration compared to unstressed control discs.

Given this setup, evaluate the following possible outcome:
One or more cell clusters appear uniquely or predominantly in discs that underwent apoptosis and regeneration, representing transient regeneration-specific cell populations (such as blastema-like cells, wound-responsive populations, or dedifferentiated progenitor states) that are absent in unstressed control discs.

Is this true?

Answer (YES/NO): YES